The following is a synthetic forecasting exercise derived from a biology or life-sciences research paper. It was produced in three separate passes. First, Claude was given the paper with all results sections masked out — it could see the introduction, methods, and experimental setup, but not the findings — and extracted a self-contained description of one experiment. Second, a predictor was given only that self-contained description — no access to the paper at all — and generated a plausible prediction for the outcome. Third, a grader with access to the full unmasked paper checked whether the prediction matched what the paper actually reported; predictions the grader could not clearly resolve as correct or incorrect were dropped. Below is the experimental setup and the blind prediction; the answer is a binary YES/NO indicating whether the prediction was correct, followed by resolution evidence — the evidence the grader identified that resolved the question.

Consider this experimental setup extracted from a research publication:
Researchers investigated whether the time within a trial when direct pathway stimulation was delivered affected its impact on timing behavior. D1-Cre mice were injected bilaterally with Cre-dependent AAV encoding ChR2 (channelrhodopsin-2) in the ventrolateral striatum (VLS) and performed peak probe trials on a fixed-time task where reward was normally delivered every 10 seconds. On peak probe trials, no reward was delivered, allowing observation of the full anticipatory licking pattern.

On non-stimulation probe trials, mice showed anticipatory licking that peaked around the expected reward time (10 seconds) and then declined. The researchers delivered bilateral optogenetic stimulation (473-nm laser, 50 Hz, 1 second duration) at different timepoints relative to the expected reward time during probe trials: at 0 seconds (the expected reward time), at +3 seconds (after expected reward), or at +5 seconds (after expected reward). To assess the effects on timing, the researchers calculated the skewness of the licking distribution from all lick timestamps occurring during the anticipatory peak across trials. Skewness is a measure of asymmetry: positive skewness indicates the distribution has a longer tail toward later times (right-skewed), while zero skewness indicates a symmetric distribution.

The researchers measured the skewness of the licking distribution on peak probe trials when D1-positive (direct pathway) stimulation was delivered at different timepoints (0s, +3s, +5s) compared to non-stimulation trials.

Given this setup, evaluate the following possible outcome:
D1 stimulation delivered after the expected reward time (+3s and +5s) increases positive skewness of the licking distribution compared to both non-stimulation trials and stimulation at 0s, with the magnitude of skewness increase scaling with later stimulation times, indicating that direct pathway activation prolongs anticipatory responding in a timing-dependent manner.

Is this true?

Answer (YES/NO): NO